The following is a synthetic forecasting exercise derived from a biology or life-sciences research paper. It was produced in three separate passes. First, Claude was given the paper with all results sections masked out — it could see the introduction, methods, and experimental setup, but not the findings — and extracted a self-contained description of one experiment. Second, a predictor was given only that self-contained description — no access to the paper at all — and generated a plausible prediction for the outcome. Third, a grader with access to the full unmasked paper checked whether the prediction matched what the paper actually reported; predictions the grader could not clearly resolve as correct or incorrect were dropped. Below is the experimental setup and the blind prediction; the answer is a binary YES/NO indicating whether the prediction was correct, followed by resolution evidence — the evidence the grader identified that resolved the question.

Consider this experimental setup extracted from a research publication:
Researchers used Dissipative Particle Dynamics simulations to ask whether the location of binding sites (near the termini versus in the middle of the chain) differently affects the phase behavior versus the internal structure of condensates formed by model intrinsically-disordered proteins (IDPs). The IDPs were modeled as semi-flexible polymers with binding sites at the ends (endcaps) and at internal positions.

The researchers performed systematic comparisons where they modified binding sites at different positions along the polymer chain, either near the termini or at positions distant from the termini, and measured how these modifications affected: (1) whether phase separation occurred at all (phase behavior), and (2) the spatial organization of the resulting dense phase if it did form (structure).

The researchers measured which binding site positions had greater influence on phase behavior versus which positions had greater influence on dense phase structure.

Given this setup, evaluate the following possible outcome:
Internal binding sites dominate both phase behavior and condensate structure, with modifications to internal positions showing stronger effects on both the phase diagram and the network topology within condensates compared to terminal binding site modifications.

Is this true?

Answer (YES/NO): NO